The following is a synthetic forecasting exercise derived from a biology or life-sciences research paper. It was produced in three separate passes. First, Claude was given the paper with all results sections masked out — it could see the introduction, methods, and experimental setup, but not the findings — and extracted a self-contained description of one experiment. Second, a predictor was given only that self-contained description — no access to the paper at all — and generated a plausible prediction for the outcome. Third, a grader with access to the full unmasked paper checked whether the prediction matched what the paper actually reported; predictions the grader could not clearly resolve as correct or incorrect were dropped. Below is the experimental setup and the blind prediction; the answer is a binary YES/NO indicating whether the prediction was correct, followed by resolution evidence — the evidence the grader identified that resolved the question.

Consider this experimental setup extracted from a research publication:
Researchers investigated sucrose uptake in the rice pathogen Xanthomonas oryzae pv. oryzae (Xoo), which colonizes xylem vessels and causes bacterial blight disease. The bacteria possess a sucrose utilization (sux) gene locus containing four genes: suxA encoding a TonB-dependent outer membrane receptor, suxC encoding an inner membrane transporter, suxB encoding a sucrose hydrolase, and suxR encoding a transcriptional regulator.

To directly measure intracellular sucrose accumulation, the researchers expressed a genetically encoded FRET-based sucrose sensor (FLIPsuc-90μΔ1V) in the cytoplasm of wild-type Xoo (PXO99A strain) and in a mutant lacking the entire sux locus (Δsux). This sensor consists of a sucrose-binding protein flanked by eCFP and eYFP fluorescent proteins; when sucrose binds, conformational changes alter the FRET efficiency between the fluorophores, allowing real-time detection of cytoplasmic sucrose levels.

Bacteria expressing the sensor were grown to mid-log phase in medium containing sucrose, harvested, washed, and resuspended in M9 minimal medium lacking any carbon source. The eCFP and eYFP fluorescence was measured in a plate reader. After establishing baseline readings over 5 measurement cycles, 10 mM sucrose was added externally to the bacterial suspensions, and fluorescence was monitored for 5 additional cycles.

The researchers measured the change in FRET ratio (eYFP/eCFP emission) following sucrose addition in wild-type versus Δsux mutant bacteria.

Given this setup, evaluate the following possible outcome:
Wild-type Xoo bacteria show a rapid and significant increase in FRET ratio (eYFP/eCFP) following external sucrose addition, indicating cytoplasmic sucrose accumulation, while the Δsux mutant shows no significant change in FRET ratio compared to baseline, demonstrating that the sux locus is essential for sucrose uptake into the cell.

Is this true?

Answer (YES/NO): NO